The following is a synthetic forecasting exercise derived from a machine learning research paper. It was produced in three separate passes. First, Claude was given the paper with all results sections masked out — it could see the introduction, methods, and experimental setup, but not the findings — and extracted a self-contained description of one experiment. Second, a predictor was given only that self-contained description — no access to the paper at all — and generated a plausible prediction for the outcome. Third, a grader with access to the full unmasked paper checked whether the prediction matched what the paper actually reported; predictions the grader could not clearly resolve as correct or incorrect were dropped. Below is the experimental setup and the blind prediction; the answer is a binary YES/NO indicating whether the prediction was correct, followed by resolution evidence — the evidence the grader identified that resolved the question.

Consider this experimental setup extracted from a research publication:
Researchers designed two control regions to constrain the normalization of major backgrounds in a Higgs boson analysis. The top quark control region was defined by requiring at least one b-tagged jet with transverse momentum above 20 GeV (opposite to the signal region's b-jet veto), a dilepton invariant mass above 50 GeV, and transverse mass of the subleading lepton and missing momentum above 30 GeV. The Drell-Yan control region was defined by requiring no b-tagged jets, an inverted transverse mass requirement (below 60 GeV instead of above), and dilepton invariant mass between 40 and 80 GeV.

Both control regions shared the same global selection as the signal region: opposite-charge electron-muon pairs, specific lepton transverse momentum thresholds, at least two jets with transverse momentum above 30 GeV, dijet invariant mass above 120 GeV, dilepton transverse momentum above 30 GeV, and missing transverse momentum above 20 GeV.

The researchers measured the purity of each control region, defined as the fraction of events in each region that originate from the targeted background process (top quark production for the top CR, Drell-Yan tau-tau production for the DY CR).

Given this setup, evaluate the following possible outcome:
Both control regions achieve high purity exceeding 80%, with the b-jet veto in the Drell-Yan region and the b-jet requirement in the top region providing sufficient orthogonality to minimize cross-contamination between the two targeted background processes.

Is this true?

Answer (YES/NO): NO